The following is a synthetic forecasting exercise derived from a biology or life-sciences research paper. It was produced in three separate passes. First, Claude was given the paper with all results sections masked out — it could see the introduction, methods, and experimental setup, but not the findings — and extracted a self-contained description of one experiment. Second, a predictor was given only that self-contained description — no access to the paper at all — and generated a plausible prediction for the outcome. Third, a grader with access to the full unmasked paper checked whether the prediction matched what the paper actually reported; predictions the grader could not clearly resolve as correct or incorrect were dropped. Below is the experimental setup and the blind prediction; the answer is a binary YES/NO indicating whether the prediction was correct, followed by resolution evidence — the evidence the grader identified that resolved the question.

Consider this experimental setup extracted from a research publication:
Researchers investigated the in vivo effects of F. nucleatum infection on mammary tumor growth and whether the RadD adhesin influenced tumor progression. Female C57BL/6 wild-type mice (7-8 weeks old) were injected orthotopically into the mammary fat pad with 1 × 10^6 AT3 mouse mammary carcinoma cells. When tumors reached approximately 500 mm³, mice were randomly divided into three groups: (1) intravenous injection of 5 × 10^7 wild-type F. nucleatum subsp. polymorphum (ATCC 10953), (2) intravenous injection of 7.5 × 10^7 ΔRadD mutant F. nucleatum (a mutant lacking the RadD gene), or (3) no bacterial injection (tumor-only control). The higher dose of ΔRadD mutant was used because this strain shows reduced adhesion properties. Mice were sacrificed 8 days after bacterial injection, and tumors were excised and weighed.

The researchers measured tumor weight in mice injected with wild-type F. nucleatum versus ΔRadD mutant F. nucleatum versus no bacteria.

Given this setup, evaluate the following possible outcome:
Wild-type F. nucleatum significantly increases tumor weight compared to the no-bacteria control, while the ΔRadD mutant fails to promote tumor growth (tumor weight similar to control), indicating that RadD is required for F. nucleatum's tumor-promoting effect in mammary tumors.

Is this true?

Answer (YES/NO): NO